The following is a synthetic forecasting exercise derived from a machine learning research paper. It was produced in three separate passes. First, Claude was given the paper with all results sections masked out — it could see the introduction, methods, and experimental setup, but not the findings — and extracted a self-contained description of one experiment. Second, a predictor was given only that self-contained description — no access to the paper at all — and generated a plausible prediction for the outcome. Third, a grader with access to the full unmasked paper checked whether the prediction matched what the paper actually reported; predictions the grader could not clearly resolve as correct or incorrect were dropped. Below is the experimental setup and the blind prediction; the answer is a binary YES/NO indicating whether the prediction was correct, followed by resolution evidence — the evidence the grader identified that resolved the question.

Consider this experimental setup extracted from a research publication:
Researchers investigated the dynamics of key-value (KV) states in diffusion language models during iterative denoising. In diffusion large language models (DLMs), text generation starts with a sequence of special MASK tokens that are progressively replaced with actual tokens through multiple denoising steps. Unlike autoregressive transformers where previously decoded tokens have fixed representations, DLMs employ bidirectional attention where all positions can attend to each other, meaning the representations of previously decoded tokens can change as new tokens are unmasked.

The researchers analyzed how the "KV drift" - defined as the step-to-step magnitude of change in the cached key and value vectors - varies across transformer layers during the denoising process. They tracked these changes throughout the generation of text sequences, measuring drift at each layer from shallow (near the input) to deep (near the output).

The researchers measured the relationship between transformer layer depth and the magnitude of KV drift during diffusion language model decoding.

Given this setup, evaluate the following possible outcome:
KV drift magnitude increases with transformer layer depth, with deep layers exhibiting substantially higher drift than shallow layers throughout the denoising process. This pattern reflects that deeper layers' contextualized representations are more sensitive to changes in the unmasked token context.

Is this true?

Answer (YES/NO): YES